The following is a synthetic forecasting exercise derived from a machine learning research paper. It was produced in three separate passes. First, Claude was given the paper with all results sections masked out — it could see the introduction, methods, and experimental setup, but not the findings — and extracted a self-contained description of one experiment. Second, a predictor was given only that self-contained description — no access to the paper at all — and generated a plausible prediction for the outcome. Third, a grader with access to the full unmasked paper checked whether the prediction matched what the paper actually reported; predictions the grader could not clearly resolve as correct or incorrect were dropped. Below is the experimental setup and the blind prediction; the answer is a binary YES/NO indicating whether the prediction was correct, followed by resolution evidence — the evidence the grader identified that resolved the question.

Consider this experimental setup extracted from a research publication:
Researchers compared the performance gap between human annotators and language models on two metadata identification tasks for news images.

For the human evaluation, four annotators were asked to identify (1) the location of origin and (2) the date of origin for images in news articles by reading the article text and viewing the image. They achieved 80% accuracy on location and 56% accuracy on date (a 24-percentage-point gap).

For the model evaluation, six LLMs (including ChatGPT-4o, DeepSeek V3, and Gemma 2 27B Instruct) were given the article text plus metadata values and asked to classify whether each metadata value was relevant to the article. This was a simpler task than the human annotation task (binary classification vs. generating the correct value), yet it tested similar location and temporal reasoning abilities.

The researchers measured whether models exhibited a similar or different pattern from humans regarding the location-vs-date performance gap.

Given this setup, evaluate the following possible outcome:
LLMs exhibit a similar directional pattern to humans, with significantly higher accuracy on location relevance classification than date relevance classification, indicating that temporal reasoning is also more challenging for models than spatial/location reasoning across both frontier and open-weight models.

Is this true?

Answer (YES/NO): YES